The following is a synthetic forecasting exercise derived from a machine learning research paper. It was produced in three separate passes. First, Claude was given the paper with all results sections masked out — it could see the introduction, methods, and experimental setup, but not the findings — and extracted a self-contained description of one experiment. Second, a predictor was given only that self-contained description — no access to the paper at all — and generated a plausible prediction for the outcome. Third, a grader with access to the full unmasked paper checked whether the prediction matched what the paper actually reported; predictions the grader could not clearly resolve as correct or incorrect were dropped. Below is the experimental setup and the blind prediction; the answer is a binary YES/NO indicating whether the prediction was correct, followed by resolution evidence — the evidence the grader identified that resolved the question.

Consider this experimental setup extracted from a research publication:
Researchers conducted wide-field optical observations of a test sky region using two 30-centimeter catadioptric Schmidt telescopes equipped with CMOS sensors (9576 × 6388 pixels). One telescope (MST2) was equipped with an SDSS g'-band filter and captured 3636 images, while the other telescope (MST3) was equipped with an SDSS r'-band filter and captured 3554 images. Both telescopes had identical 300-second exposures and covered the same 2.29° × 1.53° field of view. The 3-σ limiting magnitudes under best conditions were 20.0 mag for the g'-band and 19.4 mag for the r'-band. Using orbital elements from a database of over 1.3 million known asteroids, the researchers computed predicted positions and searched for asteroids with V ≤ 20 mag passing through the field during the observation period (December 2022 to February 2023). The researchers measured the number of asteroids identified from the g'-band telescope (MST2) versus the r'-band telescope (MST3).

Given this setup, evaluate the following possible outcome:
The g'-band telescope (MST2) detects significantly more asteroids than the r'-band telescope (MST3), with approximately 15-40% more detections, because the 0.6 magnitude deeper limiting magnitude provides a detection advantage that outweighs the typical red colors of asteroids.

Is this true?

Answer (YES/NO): NO